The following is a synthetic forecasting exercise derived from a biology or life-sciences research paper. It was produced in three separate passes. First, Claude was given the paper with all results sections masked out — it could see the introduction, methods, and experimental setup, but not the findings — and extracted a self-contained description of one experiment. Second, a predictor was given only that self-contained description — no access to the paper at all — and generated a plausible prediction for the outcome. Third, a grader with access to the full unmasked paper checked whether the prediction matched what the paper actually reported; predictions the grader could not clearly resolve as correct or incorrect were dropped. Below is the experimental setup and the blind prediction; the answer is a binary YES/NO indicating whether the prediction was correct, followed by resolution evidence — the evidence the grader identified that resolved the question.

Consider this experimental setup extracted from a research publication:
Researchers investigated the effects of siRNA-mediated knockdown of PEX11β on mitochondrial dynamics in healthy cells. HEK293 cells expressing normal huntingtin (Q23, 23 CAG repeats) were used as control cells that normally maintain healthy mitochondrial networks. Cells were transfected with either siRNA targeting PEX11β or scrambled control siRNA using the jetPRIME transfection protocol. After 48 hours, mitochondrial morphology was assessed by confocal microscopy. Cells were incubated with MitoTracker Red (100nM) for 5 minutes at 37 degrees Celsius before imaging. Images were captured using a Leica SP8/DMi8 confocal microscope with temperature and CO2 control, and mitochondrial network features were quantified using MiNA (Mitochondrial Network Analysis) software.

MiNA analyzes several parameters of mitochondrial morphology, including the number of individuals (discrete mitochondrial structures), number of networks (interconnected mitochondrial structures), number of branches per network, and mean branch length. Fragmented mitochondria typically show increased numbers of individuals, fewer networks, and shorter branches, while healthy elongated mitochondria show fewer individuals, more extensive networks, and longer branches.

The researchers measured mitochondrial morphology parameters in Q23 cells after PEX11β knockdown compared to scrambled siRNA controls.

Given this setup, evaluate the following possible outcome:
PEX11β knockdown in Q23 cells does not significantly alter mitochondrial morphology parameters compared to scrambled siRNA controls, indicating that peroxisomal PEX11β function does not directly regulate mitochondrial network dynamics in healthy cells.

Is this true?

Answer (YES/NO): NO